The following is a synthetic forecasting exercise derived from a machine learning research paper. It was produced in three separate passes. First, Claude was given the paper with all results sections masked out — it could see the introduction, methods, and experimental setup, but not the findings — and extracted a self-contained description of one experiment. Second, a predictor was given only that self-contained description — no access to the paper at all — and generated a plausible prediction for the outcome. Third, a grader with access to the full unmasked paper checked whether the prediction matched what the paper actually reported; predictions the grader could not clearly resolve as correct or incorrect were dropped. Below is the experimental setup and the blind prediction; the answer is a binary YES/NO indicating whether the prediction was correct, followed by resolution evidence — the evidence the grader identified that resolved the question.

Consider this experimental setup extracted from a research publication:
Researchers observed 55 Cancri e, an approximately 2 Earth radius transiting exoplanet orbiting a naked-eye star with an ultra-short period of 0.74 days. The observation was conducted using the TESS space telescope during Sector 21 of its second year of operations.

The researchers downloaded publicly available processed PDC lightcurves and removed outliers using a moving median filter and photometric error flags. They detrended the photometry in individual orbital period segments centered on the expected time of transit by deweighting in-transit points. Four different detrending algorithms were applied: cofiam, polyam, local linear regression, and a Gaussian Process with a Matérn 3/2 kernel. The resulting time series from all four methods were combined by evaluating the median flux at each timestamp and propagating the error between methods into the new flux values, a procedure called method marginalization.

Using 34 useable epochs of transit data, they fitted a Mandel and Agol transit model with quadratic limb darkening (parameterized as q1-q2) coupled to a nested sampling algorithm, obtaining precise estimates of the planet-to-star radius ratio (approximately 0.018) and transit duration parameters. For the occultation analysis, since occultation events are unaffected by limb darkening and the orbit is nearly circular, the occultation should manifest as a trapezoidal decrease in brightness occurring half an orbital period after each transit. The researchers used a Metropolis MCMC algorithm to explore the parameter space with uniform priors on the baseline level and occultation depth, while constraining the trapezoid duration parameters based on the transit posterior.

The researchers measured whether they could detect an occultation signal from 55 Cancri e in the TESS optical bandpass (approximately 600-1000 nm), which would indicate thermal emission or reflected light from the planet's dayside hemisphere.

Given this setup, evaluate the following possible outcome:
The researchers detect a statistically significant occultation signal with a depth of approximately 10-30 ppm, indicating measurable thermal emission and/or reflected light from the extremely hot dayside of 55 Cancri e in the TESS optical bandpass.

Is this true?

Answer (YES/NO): YES